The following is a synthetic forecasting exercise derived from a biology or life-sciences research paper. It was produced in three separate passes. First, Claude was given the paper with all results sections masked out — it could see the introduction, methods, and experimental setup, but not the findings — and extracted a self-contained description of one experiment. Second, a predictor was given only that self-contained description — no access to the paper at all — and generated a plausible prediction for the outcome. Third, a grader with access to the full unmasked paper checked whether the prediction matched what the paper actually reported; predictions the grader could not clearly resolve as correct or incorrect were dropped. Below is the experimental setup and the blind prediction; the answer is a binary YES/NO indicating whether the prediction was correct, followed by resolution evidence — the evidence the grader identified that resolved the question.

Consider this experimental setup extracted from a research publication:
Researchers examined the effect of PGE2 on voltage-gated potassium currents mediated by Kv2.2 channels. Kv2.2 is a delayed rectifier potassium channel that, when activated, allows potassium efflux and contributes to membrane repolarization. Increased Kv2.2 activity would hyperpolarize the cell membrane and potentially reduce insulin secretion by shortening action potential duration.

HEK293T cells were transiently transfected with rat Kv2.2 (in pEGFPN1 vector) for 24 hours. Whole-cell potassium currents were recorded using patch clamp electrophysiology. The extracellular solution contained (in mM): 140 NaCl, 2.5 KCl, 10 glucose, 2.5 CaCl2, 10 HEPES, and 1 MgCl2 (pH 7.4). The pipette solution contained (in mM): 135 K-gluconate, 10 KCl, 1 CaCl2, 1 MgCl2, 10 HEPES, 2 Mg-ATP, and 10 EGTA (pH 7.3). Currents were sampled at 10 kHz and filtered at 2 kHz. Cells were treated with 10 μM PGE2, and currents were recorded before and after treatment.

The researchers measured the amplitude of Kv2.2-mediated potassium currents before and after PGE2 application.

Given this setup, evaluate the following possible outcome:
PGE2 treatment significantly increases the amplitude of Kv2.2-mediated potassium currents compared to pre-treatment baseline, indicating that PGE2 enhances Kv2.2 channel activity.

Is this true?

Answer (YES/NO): NO